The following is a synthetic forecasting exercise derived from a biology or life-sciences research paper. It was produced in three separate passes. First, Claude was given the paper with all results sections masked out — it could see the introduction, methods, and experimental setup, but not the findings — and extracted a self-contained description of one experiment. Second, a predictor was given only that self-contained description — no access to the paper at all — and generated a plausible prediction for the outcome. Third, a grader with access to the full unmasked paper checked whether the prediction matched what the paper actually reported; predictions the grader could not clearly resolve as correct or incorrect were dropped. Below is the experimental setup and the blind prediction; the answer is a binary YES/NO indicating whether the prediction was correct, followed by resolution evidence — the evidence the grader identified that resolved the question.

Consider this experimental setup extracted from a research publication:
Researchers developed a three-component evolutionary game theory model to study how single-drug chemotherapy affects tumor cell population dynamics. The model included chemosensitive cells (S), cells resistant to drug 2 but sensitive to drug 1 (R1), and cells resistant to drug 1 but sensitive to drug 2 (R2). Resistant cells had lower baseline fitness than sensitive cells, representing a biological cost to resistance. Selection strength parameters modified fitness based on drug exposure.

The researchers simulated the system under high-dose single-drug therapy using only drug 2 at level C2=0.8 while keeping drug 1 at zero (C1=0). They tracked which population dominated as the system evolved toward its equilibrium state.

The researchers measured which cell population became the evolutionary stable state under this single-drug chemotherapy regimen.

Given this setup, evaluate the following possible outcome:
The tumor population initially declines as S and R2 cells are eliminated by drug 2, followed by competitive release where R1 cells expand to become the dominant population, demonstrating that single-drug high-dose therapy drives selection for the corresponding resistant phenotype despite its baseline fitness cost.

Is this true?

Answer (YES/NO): YES